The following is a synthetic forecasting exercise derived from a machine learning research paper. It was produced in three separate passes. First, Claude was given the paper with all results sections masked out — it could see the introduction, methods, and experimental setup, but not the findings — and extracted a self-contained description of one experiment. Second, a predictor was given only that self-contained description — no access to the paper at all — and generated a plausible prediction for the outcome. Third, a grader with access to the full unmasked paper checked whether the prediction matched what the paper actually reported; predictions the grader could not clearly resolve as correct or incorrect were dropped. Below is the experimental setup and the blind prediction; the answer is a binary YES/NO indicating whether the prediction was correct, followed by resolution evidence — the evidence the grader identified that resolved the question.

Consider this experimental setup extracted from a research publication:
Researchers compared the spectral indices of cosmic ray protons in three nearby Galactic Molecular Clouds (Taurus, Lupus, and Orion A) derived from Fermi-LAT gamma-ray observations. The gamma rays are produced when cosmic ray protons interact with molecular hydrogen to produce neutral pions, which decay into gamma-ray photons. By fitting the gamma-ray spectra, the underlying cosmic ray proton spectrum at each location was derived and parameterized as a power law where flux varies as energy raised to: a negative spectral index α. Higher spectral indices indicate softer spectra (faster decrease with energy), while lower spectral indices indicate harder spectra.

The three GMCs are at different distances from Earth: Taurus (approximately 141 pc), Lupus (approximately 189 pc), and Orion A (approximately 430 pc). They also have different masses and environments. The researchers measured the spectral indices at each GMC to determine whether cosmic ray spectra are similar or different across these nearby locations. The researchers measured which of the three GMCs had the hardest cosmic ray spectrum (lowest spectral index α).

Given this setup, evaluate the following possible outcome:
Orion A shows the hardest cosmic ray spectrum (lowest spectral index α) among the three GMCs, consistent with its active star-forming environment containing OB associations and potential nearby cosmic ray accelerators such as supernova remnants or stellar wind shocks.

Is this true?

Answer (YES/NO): NO